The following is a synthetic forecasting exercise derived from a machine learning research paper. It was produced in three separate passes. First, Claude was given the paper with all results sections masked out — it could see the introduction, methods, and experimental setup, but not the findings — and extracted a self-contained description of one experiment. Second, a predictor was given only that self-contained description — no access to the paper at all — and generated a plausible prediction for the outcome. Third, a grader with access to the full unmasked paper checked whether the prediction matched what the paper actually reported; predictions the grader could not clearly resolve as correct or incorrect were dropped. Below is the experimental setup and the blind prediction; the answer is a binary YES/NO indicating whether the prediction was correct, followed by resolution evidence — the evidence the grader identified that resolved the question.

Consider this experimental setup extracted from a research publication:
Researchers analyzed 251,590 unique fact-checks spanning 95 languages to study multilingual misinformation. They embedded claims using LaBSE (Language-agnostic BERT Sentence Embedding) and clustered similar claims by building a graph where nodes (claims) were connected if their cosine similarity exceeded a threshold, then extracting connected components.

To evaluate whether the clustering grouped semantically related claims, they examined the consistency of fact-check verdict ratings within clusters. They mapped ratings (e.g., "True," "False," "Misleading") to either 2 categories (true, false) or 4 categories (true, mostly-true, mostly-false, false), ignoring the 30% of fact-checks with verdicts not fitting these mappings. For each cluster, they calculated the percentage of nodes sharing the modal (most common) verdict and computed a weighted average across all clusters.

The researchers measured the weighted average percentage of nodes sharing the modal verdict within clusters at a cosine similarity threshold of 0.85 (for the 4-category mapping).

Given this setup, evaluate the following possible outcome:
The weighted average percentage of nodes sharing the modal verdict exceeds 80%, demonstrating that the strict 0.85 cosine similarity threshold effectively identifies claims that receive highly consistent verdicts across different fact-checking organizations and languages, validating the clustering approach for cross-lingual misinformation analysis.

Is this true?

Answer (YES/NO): YES